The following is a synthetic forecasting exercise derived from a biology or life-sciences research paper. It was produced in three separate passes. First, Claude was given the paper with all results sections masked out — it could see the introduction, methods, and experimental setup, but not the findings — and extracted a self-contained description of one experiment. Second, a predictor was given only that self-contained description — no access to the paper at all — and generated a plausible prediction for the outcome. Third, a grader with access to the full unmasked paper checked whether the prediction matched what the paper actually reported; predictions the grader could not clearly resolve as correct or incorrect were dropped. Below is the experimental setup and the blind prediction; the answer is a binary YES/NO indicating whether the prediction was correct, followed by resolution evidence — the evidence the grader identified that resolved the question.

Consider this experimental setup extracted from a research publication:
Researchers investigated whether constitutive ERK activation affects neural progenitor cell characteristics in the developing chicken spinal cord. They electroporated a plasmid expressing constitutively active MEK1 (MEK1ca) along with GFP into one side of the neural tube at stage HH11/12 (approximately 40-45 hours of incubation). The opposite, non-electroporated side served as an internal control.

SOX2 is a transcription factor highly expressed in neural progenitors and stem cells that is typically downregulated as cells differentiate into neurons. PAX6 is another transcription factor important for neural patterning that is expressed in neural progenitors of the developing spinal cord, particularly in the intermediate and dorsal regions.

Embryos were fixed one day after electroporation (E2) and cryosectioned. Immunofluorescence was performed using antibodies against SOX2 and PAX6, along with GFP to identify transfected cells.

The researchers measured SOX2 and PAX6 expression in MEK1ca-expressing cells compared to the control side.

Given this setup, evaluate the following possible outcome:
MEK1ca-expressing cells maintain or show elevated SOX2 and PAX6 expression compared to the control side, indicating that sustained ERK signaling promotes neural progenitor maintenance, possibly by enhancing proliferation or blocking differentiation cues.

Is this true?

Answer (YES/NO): NO